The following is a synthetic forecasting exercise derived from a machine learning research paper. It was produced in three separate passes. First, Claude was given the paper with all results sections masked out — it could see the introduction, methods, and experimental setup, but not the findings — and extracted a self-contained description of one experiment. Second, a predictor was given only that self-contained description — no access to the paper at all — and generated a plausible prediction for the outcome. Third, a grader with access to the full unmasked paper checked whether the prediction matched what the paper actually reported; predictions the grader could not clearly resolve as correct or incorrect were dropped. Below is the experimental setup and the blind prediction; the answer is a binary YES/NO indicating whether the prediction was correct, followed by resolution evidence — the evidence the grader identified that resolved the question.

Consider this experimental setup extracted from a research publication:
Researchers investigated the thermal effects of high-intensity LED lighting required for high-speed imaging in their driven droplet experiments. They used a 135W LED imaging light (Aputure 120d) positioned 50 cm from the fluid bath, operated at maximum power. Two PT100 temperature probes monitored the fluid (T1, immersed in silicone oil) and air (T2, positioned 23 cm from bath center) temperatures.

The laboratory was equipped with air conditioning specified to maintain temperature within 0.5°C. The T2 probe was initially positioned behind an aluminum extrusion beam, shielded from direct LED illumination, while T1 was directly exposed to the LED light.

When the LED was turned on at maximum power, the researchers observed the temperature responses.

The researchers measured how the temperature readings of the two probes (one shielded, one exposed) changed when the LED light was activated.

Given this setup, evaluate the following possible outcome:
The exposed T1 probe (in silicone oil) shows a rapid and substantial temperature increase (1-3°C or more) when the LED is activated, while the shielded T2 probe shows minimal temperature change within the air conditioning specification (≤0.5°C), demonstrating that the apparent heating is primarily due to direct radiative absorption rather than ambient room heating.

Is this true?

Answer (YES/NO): NO